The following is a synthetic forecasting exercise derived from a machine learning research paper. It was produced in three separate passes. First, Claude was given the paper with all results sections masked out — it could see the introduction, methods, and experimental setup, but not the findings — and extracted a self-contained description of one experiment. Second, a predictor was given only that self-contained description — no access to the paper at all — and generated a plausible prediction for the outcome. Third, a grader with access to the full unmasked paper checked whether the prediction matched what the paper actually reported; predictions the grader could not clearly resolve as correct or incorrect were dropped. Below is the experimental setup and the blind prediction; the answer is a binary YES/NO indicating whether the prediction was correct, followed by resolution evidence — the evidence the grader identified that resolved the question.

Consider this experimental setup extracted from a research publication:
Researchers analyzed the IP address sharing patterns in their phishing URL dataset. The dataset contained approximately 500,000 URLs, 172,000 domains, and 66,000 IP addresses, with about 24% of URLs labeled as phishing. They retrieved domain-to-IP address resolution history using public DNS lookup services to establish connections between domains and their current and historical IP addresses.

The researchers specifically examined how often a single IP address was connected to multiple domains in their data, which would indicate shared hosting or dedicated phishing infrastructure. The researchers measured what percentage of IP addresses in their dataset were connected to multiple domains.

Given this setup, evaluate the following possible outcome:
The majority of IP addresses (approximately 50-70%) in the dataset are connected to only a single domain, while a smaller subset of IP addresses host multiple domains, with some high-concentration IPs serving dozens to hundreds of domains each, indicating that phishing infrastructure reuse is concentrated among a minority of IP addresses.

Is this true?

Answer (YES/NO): NO